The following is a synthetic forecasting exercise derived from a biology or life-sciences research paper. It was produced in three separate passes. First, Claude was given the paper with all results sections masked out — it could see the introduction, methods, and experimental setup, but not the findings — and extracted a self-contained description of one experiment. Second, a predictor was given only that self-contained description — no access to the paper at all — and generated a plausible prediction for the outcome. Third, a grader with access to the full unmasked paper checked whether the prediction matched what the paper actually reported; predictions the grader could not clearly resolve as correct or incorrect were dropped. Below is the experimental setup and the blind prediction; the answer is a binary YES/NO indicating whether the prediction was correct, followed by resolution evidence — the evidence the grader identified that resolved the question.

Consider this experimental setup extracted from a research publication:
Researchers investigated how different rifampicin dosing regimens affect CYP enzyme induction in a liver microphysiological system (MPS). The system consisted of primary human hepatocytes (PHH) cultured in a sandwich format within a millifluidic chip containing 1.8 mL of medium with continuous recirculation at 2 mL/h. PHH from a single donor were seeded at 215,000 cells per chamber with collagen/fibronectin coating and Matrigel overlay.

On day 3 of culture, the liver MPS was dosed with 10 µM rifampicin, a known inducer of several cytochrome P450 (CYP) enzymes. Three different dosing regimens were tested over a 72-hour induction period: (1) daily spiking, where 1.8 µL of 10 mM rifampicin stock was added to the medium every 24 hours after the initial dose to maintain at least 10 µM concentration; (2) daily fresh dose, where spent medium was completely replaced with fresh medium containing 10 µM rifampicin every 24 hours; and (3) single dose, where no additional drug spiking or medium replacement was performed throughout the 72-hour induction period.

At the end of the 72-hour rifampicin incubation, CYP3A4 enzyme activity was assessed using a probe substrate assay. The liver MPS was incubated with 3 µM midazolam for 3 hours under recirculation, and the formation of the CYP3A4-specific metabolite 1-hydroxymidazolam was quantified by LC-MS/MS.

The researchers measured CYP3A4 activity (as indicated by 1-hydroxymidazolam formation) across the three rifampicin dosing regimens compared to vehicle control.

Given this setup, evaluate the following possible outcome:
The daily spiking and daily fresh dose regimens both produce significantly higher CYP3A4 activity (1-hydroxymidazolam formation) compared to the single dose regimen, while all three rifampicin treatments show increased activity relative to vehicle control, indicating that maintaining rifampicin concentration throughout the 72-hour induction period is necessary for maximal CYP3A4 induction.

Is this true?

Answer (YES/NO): NO